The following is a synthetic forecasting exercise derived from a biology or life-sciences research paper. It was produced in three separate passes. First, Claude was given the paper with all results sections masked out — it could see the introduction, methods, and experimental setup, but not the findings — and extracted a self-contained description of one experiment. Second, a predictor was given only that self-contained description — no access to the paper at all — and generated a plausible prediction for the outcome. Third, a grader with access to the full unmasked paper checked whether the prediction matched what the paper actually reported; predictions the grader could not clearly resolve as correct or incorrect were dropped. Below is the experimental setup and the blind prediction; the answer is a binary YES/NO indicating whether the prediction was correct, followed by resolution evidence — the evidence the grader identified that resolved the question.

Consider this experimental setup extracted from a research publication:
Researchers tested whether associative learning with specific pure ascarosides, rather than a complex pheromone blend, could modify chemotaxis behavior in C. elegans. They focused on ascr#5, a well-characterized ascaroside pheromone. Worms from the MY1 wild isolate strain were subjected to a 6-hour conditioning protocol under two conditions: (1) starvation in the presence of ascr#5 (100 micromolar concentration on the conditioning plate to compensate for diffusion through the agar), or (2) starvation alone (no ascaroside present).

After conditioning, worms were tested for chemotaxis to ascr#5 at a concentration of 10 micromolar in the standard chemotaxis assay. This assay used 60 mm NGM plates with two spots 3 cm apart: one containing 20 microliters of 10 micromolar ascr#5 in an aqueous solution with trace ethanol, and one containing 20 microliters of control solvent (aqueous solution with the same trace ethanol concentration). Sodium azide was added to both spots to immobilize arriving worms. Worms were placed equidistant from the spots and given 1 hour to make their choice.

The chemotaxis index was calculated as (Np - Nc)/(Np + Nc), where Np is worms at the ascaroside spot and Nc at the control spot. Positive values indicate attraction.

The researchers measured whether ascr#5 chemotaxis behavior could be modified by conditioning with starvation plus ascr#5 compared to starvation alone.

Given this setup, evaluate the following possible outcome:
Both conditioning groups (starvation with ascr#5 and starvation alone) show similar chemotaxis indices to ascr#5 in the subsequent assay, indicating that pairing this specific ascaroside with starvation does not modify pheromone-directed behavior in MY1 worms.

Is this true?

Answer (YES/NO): NO